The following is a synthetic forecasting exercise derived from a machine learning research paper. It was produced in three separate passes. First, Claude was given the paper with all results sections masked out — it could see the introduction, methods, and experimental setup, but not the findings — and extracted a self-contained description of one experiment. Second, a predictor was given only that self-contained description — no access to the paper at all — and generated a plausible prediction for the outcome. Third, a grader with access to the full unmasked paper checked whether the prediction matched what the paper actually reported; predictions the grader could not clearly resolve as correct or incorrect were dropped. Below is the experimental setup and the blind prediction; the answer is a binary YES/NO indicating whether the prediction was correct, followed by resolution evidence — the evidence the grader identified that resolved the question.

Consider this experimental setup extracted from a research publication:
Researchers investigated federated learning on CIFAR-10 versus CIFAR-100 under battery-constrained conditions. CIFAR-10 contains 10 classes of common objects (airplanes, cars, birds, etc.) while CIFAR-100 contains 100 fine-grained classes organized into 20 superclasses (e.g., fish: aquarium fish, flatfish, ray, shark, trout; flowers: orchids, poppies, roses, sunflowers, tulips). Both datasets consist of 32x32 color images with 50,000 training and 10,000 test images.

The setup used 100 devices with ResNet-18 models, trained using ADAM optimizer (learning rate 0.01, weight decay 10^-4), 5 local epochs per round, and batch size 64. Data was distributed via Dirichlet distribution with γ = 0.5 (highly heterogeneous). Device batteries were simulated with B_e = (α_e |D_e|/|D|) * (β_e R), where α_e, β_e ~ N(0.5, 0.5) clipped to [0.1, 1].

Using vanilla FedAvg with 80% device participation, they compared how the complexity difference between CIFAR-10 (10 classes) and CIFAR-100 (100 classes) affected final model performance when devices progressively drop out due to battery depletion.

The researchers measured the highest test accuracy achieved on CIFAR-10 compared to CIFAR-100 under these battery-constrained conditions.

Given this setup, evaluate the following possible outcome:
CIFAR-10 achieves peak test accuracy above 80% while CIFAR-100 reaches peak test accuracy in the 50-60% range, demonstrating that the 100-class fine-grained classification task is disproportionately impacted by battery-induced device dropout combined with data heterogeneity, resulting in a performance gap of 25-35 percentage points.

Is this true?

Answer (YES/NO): NO